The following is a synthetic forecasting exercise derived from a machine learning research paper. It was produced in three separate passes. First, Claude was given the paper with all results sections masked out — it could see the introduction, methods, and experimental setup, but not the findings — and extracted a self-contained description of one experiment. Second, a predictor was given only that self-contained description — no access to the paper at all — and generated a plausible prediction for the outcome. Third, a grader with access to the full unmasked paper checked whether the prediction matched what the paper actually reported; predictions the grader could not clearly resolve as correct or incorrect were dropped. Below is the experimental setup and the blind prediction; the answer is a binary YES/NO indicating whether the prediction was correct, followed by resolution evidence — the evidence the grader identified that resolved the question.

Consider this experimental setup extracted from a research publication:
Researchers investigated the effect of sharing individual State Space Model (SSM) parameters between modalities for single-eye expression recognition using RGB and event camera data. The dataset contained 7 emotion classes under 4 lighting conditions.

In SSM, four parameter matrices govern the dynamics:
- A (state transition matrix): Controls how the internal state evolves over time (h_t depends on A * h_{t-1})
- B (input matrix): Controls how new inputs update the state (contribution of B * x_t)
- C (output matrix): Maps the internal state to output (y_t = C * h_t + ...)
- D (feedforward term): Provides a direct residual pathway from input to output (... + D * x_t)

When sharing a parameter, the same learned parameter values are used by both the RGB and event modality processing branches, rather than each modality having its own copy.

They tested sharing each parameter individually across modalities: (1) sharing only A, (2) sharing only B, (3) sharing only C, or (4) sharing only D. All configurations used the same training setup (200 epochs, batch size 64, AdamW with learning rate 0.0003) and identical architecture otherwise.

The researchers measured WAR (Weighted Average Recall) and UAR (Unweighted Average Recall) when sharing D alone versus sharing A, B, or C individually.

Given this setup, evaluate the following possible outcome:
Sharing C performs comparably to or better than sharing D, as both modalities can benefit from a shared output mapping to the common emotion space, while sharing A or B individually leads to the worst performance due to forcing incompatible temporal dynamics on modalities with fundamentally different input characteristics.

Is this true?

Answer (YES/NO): NO